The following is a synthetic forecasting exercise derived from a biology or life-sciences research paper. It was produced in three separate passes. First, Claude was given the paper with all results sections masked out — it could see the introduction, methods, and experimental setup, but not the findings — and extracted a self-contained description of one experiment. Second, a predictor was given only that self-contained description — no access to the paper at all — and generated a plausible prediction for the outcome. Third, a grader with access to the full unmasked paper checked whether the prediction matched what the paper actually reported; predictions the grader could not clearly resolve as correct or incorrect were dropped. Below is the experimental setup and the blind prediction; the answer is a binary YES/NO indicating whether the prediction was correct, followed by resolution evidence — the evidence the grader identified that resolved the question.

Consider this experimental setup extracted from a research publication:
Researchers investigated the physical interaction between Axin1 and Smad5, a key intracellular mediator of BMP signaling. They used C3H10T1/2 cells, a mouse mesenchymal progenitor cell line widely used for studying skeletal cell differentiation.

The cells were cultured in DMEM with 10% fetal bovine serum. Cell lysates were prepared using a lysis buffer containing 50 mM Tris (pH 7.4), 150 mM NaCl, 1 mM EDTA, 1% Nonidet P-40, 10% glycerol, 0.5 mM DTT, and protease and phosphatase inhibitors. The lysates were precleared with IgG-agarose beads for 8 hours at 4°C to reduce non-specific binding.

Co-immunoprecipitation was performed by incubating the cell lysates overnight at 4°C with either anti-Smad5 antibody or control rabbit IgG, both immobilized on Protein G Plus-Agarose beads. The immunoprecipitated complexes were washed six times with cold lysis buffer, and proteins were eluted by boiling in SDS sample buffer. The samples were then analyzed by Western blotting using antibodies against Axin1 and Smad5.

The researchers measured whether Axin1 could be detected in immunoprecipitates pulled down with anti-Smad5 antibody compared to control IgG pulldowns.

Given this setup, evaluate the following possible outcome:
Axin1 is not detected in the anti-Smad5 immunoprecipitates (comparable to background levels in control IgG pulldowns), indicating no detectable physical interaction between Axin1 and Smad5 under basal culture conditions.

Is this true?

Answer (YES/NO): NO